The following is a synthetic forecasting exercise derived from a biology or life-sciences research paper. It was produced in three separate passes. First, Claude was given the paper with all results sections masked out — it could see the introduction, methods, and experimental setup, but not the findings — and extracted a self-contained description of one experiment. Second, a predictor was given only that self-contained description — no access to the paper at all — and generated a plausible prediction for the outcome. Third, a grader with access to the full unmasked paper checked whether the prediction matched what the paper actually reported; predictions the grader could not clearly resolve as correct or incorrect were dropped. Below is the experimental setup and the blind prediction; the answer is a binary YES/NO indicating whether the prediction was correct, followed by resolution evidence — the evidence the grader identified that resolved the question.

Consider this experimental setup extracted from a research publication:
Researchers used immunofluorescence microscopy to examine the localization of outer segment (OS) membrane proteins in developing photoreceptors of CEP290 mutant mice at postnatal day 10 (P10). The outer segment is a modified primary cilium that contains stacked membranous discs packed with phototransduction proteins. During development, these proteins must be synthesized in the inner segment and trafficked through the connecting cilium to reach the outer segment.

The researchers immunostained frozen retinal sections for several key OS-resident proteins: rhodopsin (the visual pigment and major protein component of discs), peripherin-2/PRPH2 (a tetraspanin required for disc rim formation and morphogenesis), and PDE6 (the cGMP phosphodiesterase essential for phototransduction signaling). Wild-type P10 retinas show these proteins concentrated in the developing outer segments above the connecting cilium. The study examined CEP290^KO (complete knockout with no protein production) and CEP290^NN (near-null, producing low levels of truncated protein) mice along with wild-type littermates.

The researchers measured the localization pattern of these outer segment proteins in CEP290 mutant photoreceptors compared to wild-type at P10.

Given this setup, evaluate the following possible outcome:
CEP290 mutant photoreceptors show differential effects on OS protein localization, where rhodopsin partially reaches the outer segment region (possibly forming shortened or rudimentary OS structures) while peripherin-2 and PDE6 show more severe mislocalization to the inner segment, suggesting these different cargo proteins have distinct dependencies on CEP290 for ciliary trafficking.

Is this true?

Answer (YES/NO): NO